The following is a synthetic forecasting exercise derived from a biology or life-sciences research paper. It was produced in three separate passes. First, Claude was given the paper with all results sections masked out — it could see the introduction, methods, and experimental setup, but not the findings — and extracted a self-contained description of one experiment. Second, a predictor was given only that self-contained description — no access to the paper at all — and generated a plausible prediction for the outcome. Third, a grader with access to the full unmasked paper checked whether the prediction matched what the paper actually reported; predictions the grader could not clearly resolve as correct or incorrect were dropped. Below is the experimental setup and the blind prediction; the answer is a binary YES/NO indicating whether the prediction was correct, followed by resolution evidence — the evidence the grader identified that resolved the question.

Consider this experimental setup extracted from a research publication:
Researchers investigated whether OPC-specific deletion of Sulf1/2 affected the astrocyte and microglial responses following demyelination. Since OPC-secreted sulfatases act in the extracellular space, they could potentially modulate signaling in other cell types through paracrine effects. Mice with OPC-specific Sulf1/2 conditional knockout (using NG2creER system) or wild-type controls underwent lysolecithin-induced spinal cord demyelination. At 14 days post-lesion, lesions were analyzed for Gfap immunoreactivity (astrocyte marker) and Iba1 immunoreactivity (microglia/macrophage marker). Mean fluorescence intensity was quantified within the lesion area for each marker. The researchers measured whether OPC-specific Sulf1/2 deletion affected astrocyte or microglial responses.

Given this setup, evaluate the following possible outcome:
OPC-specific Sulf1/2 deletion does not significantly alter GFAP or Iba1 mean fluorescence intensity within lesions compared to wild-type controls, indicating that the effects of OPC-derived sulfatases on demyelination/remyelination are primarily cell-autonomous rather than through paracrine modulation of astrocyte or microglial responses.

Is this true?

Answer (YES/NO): YES